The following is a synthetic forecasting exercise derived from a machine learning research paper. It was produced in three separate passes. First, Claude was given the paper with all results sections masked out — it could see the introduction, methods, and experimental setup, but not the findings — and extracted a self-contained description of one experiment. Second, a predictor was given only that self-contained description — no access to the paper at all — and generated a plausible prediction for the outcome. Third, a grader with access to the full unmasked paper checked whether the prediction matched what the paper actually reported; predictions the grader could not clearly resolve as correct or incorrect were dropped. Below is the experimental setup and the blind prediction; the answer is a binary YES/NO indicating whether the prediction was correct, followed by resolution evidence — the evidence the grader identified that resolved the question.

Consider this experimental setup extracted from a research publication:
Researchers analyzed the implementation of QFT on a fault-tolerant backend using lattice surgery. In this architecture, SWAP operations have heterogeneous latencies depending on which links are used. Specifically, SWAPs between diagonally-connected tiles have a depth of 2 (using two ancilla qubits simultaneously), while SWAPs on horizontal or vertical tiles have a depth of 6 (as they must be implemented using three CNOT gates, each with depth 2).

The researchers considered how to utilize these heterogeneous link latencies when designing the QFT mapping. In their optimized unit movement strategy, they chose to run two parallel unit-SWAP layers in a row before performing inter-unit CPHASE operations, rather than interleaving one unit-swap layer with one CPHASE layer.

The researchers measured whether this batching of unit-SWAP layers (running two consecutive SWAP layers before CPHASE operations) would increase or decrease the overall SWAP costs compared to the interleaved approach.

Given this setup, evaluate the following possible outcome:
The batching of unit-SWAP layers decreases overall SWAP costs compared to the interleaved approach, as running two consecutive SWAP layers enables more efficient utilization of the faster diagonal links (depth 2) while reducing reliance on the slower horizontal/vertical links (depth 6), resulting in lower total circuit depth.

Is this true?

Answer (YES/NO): NO